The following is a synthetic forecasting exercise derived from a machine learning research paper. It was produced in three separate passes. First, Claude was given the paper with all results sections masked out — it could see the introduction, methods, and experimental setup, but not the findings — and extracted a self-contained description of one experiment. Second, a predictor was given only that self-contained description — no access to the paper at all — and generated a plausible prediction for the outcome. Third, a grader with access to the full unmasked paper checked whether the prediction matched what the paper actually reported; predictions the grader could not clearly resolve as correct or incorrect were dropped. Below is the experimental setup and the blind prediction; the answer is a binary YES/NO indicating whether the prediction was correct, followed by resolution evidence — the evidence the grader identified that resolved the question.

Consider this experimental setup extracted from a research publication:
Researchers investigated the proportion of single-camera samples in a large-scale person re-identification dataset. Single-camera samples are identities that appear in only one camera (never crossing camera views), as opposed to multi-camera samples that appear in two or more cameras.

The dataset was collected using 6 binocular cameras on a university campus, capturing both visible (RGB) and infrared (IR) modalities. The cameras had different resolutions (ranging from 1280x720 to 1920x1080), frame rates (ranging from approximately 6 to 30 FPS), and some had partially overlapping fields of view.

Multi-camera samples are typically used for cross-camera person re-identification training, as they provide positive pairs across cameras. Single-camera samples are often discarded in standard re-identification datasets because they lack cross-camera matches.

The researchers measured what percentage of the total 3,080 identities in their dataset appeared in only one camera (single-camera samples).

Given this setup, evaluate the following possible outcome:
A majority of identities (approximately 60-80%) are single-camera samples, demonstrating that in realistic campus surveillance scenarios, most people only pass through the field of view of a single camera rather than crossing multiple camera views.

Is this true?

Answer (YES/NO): NO